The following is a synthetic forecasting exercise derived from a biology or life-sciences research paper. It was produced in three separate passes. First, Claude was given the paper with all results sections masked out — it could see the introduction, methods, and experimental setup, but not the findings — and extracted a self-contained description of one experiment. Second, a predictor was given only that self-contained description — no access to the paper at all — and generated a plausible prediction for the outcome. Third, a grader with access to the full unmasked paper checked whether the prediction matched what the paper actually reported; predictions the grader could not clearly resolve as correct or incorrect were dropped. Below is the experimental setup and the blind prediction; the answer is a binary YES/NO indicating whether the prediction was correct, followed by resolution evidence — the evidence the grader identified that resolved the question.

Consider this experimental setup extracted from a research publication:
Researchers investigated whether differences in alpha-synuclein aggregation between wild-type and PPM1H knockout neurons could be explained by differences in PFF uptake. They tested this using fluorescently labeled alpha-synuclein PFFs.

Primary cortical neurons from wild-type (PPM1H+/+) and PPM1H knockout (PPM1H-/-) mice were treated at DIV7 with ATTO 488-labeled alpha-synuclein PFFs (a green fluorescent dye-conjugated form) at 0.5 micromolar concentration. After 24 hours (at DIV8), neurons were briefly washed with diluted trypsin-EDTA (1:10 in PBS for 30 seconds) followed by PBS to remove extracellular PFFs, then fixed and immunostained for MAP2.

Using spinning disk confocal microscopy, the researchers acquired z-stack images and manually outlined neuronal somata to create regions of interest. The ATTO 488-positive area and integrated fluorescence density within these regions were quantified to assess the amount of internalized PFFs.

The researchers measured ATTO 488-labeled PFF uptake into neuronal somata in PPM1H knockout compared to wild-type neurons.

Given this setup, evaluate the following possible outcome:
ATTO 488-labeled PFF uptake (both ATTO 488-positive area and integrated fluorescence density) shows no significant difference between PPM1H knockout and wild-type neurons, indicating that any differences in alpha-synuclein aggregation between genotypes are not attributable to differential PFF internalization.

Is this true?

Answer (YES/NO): YES